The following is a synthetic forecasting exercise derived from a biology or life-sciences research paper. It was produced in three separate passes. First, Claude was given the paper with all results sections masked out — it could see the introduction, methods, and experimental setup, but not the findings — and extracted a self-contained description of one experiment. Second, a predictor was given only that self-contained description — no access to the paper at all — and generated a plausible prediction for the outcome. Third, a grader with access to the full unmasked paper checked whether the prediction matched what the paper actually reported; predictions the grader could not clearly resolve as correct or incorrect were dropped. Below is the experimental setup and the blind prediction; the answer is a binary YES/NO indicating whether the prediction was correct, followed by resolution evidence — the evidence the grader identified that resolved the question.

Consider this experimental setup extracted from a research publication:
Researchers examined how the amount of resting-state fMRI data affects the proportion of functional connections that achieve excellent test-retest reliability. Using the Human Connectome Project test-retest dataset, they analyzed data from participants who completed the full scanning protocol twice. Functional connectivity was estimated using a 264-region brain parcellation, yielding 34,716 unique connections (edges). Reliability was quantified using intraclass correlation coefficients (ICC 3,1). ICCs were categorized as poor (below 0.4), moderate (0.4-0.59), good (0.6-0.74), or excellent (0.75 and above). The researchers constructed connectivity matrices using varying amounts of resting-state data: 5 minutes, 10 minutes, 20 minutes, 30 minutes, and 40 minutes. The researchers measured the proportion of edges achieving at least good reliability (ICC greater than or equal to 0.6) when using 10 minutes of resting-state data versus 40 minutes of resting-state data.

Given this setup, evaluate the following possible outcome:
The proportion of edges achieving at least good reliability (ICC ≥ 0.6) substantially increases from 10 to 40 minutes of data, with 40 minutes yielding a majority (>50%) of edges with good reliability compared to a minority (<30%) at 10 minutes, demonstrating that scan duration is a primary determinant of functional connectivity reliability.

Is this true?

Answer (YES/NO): NO